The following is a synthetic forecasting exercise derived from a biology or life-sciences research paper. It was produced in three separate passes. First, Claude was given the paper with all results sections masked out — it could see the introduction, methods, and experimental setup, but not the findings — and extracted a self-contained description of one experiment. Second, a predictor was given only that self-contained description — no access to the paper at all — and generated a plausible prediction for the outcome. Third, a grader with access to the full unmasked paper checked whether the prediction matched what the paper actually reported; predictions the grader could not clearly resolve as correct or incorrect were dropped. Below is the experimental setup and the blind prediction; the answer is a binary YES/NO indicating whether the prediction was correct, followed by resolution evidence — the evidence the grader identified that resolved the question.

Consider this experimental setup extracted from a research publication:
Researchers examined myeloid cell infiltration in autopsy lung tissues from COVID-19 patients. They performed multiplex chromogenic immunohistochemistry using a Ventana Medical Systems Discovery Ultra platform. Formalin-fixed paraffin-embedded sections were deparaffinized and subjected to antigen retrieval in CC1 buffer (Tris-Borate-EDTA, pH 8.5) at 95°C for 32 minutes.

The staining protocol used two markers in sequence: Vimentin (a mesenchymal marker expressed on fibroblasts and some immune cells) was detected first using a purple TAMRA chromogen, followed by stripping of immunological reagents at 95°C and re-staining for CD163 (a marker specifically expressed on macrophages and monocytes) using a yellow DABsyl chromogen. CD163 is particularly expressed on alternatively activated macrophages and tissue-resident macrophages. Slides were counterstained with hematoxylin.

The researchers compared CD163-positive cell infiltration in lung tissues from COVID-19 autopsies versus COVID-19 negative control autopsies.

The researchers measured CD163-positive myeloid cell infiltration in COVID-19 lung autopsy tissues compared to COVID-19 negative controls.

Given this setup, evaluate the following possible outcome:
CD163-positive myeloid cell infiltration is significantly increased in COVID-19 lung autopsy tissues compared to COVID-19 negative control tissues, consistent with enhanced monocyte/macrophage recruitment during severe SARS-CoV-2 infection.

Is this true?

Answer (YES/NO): YES